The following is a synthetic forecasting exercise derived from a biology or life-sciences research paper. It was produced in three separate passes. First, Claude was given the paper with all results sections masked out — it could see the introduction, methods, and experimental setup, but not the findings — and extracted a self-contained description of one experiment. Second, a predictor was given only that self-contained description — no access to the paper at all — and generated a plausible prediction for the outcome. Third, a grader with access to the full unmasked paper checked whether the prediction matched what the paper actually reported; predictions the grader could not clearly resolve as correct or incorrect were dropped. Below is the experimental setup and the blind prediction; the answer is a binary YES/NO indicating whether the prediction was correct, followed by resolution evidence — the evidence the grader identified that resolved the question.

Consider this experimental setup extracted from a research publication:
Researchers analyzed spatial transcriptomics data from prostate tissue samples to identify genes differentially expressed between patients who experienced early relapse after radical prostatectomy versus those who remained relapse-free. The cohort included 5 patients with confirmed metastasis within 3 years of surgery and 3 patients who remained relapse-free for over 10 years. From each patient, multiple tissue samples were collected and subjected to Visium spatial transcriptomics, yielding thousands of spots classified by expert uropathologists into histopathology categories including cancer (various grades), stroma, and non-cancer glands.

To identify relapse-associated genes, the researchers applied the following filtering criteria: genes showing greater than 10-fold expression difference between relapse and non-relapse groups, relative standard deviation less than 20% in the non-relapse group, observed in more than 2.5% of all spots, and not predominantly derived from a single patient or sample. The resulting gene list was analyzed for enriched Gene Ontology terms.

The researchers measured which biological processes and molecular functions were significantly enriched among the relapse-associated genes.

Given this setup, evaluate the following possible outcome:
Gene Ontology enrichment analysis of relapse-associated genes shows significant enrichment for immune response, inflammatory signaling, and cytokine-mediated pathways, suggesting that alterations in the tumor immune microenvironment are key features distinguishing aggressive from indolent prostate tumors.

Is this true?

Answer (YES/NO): YES